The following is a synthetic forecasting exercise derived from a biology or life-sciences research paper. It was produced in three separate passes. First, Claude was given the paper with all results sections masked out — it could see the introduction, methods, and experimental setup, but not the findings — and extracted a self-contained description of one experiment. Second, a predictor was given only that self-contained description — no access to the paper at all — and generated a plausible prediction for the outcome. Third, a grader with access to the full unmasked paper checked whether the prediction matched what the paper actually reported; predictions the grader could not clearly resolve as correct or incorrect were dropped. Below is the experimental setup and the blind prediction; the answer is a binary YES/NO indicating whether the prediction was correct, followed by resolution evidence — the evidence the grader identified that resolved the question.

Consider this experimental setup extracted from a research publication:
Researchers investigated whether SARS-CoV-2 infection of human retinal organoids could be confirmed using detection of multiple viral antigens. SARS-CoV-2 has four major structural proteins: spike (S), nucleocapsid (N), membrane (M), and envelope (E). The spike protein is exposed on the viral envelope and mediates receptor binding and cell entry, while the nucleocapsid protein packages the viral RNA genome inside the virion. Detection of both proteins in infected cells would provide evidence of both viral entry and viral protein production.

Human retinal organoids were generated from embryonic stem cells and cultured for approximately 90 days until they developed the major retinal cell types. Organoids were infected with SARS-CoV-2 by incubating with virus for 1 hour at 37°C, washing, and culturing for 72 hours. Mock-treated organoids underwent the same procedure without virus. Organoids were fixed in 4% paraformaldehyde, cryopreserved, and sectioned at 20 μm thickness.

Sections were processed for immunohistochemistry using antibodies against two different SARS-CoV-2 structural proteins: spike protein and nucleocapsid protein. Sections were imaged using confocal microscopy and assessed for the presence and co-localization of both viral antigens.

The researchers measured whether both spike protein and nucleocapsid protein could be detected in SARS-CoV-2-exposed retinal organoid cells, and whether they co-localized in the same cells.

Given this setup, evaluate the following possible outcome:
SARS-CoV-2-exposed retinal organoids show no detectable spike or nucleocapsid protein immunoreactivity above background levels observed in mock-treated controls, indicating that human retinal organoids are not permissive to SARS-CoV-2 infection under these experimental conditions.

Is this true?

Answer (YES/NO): NO